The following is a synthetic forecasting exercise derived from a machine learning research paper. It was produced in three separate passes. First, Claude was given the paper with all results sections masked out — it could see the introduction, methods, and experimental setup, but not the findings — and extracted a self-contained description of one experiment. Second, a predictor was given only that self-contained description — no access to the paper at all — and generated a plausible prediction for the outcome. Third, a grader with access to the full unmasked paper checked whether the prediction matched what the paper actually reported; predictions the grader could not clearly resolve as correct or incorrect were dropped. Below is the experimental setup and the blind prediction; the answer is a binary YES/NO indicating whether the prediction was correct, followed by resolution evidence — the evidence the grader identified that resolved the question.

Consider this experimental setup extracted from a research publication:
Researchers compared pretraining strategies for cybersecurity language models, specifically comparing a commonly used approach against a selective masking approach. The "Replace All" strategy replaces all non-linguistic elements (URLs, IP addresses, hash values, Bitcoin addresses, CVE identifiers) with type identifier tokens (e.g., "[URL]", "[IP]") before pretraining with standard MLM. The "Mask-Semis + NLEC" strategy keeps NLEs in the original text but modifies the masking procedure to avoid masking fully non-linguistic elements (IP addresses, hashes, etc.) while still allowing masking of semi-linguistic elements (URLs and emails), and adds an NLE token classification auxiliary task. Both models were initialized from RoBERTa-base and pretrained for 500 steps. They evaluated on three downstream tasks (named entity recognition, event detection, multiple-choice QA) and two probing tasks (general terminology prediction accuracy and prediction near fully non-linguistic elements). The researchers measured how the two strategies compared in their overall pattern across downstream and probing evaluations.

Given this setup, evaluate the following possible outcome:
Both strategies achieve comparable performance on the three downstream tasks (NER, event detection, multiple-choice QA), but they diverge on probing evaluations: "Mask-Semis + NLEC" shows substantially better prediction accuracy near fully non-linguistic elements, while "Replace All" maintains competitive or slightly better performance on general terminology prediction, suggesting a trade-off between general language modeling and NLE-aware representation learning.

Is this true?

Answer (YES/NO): NO